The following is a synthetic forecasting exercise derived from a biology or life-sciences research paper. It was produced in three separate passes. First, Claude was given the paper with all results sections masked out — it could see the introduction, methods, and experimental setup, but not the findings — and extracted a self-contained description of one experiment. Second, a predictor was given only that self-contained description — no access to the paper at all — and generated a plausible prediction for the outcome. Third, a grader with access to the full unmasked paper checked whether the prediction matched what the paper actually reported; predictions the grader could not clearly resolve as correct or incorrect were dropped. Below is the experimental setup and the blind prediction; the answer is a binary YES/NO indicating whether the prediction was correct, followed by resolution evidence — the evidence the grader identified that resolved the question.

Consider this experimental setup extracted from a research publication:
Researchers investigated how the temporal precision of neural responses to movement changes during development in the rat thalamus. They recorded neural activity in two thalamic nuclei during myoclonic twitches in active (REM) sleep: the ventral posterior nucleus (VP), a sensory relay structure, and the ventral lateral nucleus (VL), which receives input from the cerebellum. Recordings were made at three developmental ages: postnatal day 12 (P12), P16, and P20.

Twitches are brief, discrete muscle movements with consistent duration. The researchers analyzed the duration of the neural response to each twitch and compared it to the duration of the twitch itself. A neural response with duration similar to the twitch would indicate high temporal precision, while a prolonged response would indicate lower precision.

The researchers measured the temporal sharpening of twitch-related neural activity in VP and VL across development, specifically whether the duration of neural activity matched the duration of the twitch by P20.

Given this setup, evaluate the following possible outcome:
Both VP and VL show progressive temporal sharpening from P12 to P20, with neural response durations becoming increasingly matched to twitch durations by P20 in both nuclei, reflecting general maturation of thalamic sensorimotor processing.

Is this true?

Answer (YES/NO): NO